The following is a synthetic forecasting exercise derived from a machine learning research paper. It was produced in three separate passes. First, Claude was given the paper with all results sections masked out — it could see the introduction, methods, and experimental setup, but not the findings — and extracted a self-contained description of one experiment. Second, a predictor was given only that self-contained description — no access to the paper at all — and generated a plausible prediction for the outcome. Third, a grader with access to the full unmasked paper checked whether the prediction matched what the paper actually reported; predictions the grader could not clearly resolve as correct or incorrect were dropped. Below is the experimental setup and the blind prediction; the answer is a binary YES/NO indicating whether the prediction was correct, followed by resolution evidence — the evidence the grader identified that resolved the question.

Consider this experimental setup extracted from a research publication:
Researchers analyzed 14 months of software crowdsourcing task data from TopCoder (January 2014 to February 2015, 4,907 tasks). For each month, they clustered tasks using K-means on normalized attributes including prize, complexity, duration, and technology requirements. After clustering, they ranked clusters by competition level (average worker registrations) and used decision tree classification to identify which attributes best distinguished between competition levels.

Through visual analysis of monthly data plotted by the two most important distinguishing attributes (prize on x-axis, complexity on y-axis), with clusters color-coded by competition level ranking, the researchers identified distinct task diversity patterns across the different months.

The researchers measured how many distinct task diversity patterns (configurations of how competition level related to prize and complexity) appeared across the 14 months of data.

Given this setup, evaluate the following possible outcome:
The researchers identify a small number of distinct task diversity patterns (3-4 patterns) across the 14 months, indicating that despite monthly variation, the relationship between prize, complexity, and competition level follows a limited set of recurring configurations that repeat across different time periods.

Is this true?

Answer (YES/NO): YES